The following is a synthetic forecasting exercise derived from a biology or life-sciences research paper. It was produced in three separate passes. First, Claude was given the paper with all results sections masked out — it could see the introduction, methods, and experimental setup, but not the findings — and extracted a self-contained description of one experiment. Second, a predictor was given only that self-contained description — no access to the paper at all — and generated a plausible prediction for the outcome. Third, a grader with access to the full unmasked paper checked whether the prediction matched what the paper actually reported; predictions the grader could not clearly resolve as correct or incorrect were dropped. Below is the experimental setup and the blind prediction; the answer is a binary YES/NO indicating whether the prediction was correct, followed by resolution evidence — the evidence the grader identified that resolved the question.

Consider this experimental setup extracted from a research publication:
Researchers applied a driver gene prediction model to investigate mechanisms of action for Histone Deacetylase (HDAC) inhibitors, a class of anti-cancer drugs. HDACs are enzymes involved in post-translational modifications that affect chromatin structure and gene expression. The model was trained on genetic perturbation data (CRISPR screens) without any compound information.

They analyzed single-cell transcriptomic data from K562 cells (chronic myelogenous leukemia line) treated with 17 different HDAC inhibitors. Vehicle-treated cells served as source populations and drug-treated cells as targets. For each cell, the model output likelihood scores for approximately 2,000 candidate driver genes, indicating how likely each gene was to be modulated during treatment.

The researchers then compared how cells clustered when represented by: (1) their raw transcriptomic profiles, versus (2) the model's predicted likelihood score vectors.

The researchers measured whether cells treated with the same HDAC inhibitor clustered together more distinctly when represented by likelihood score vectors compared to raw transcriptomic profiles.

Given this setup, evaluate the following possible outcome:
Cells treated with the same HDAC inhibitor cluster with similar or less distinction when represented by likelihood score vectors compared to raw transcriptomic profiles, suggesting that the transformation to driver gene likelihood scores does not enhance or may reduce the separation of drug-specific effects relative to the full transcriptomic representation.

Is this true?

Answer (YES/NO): NO